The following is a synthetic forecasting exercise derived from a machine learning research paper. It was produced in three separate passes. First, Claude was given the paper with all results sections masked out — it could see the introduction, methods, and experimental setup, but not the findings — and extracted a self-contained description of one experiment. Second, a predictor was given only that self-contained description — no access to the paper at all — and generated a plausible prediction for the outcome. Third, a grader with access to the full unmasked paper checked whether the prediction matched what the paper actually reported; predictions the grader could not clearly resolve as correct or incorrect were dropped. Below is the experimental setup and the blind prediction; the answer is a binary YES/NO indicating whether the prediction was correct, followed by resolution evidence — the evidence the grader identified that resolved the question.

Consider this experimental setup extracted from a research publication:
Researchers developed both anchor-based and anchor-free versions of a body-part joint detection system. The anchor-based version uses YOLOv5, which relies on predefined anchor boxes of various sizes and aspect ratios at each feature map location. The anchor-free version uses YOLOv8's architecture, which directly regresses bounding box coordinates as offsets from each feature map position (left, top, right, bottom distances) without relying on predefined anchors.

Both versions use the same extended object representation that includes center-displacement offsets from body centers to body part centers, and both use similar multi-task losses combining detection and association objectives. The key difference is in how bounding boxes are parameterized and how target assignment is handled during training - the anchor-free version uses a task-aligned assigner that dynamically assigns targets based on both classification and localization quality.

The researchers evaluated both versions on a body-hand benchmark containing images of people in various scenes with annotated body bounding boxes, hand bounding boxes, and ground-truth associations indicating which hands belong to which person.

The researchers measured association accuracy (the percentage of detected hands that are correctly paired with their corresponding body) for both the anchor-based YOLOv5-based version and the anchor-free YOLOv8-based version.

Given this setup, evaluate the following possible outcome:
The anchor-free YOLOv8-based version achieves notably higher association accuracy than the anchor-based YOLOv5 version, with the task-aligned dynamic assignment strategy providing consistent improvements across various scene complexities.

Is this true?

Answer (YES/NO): NO